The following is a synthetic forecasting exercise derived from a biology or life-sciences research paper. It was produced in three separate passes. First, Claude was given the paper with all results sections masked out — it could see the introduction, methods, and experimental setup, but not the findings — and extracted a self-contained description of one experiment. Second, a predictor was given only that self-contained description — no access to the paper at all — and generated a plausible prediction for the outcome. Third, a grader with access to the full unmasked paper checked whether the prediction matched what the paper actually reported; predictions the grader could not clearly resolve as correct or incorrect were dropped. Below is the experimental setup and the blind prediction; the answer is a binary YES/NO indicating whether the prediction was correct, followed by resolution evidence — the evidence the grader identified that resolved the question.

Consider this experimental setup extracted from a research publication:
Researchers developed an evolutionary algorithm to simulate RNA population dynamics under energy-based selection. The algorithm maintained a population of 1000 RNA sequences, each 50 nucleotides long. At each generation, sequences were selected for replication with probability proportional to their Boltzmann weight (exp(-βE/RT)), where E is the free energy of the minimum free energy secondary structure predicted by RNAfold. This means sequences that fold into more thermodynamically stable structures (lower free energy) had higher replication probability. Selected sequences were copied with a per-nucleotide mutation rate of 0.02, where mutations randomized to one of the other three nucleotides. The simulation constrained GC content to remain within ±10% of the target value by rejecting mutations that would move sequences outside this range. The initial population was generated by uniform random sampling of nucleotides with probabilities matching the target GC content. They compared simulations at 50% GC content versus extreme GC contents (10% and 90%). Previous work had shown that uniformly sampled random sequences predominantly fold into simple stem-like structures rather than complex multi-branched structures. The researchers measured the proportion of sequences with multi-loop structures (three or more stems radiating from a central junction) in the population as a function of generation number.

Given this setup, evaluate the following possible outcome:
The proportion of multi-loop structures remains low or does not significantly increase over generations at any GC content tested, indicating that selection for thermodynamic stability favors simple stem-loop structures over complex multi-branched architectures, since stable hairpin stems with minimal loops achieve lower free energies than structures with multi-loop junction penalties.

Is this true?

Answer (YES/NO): YES